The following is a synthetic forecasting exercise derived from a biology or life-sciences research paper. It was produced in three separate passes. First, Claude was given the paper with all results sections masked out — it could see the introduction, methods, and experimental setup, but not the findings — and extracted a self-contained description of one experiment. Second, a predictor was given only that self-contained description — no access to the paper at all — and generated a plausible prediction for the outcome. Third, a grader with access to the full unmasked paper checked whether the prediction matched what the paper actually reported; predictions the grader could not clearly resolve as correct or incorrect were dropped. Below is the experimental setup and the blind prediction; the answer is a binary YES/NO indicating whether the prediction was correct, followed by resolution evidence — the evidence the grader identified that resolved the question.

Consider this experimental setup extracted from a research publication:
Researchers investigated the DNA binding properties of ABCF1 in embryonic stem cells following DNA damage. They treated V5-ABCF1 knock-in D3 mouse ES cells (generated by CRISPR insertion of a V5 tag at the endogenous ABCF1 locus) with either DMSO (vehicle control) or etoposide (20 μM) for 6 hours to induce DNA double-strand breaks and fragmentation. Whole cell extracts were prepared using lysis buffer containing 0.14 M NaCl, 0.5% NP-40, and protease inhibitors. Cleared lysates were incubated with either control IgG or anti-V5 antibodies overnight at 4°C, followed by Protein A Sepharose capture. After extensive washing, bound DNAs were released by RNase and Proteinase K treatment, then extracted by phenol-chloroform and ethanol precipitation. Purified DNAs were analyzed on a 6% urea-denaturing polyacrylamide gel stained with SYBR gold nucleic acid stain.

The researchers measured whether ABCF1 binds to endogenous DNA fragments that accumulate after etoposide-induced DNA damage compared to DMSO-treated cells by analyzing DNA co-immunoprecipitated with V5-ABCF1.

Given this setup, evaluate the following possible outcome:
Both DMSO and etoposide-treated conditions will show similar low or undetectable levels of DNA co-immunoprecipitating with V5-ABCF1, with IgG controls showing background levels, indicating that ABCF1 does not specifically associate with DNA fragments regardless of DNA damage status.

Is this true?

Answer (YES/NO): NO